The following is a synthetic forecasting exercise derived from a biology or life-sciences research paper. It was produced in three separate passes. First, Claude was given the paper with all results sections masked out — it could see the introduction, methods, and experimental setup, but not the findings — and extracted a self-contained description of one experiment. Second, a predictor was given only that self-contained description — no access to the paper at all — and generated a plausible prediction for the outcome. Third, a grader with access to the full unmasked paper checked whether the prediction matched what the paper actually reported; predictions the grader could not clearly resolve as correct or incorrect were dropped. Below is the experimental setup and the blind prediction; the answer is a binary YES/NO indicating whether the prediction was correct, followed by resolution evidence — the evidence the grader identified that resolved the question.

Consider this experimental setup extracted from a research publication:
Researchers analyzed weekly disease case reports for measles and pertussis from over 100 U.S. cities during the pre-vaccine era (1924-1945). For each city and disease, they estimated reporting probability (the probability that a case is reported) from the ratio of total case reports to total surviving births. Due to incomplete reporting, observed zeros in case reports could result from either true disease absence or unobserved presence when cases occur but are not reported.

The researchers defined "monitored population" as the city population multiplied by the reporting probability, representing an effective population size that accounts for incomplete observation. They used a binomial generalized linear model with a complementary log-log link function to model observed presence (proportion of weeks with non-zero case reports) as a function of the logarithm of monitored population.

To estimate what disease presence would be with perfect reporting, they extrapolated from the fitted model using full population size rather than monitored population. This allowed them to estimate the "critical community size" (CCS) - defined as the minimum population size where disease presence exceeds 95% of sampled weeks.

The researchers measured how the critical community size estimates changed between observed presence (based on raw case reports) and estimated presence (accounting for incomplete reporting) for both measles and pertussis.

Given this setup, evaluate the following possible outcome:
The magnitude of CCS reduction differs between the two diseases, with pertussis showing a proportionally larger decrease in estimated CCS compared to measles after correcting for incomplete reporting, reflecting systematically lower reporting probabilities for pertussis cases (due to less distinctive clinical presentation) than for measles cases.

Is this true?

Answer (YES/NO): YES